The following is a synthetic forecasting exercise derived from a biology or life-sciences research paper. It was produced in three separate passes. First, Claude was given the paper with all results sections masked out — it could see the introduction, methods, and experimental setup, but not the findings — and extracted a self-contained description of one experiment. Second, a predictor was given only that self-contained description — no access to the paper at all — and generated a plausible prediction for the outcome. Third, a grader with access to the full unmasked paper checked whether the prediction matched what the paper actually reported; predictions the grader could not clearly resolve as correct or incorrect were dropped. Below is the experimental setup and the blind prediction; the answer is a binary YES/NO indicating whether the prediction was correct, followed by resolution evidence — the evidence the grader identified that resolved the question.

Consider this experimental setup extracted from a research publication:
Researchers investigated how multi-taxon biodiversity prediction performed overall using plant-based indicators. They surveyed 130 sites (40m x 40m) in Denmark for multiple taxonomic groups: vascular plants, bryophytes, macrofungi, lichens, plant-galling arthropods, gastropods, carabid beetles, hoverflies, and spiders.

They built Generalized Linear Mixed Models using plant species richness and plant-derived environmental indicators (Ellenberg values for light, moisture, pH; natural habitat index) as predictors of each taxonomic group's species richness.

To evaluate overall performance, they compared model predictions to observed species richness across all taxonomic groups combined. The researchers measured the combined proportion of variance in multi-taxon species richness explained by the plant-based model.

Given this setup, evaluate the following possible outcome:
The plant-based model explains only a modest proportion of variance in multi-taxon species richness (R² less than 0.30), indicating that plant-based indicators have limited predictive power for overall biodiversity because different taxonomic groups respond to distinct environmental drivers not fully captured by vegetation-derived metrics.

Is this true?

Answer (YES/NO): NO